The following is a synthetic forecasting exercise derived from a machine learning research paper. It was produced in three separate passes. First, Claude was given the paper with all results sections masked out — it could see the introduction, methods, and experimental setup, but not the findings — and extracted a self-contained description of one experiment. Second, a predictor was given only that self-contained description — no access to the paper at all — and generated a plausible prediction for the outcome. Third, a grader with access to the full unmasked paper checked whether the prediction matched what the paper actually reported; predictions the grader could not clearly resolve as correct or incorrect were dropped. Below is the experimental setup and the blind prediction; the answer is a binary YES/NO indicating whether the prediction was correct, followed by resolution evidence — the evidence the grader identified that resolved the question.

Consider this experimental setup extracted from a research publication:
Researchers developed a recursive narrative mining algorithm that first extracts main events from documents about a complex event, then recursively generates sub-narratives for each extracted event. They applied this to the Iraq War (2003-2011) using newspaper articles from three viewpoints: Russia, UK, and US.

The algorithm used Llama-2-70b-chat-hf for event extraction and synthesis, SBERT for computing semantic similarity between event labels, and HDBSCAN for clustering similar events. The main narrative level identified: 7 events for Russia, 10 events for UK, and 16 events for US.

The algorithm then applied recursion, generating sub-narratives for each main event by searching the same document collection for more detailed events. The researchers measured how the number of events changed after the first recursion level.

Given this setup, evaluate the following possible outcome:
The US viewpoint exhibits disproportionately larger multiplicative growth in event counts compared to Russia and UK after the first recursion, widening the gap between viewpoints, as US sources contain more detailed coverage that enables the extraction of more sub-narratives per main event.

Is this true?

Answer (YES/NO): NO